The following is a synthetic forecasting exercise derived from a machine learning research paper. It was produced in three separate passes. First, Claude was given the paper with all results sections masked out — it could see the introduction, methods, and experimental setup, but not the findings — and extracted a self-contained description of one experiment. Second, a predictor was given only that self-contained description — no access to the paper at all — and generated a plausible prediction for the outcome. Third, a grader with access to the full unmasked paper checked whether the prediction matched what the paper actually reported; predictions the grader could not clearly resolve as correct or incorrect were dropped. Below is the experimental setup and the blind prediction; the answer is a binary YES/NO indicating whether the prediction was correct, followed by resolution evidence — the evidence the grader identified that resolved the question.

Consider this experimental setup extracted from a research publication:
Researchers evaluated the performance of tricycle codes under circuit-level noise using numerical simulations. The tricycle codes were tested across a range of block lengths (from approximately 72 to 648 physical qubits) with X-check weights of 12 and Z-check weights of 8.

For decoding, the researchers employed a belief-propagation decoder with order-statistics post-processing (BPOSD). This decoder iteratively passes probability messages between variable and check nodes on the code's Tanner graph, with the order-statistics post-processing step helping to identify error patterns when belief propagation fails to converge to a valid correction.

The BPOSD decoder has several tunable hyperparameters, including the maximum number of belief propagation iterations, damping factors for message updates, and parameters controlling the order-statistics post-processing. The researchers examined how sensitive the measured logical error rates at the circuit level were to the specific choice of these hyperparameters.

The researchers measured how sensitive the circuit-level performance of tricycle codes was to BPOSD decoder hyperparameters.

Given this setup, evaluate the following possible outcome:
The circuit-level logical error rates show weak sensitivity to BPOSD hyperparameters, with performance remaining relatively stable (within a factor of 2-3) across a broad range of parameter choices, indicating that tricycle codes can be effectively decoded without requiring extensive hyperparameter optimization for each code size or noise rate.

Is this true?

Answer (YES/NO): NO